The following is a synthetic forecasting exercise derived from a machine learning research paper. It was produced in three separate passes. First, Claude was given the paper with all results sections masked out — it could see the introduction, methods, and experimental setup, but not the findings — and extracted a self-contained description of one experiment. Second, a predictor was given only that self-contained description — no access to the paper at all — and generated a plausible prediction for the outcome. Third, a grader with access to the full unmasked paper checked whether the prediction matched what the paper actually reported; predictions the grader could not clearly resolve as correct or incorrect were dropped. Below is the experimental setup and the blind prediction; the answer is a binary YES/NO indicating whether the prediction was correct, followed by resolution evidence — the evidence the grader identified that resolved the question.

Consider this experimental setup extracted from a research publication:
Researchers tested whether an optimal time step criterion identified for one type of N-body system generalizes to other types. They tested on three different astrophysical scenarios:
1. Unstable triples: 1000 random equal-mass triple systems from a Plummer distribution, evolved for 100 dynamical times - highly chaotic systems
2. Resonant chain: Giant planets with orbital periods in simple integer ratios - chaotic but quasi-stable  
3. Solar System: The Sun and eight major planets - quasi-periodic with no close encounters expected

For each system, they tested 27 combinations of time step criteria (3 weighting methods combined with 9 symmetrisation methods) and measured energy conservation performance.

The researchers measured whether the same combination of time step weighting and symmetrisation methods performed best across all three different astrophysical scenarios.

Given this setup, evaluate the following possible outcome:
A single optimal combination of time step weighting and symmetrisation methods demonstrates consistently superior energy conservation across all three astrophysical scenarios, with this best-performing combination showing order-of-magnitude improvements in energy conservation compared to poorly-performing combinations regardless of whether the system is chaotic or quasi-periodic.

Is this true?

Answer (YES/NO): NO